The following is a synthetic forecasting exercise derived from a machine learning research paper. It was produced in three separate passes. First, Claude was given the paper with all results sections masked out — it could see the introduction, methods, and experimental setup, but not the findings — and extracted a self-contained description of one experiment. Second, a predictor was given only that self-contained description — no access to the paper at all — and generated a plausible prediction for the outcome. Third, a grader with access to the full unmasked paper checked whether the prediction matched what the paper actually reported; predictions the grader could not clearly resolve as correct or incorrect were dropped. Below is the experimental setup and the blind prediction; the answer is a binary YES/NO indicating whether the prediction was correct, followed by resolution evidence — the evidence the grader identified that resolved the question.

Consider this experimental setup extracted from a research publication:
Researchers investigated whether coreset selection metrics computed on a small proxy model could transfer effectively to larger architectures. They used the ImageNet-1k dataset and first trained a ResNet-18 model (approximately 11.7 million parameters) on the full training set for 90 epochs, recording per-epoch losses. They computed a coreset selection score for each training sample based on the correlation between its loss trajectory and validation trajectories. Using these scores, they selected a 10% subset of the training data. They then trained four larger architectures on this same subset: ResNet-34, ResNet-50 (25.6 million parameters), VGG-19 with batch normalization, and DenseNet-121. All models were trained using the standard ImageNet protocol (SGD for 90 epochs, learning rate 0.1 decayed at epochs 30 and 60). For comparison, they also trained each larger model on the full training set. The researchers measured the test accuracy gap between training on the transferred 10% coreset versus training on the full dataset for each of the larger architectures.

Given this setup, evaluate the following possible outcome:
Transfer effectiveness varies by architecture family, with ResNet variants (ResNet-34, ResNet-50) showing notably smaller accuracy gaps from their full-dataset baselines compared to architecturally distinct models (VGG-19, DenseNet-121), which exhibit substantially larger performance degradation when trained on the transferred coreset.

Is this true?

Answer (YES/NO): NO